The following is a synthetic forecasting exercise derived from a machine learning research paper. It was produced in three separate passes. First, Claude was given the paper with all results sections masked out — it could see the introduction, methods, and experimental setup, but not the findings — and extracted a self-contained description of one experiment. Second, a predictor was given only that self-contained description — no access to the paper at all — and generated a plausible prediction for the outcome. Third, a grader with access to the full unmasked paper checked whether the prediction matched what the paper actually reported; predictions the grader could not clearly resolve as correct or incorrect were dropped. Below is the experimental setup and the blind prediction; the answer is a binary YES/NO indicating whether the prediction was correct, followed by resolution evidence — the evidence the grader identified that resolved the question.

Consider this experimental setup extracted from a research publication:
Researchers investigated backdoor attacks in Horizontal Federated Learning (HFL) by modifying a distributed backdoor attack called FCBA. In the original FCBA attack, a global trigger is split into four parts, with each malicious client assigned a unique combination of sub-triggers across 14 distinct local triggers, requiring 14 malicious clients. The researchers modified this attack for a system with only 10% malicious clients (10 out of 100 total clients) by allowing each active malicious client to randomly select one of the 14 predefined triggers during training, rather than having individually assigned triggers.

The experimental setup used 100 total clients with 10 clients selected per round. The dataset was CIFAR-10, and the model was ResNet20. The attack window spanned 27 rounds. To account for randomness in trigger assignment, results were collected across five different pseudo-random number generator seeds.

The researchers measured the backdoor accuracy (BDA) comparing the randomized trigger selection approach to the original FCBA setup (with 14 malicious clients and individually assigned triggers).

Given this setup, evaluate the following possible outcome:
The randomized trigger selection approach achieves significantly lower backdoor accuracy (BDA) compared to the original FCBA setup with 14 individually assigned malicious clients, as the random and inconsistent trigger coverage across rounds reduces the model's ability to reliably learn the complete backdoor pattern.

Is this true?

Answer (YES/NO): NO